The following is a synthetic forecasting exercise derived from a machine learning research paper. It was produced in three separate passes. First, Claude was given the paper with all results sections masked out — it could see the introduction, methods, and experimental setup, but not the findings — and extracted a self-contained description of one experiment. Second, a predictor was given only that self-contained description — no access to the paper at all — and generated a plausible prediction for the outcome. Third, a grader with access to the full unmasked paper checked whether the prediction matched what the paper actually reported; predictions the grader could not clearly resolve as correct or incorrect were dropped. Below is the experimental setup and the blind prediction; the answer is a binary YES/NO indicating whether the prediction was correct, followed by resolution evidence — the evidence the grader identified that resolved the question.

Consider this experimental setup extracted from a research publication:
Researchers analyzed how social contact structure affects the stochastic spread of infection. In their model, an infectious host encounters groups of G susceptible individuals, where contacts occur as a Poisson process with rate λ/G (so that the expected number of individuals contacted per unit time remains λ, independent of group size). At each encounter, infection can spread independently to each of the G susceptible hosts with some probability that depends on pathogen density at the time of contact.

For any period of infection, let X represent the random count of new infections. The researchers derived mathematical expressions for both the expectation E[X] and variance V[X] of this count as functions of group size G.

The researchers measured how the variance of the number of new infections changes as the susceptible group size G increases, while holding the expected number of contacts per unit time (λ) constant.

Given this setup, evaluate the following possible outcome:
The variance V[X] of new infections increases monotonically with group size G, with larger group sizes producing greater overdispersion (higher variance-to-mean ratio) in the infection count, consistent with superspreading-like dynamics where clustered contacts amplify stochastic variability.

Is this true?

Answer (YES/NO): YES